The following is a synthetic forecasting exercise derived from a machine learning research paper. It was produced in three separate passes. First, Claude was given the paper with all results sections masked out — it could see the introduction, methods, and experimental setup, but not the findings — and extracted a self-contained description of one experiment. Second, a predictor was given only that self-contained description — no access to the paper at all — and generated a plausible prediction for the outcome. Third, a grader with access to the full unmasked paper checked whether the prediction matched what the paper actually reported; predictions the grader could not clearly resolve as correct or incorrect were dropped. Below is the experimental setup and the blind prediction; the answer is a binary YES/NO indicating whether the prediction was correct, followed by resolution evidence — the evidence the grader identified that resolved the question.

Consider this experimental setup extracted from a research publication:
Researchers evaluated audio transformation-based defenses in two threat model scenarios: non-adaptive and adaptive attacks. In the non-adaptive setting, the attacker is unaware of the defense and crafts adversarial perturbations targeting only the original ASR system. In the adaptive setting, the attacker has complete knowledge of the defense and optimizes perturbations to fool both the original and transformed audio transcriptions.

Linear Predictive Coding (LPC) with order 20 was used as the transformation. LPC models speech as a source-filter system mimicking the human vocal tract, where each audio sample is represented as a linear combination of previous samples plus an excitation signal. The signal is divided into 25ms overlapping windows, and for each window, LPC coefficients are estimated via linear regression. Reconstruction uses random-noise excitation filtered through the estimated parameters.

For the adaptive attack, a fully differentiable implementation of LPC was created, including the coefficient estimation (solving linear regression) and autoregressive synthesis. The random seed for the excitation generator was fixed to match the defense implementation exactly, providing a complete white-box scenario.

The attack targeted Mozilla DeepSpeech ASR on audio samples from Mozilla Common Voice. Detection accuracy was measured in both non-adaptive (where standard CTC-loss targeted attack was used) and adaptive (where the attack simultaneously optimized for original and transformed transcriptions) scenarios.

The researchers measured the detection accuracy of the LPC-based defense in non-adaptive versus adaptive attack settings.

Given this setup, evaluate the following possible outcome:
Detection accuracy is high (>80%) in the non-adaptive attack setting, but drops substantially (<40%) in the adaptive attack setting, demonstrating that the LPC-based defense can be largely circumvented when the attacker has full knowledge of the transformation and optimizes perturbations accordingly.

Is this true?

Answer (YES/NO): NO